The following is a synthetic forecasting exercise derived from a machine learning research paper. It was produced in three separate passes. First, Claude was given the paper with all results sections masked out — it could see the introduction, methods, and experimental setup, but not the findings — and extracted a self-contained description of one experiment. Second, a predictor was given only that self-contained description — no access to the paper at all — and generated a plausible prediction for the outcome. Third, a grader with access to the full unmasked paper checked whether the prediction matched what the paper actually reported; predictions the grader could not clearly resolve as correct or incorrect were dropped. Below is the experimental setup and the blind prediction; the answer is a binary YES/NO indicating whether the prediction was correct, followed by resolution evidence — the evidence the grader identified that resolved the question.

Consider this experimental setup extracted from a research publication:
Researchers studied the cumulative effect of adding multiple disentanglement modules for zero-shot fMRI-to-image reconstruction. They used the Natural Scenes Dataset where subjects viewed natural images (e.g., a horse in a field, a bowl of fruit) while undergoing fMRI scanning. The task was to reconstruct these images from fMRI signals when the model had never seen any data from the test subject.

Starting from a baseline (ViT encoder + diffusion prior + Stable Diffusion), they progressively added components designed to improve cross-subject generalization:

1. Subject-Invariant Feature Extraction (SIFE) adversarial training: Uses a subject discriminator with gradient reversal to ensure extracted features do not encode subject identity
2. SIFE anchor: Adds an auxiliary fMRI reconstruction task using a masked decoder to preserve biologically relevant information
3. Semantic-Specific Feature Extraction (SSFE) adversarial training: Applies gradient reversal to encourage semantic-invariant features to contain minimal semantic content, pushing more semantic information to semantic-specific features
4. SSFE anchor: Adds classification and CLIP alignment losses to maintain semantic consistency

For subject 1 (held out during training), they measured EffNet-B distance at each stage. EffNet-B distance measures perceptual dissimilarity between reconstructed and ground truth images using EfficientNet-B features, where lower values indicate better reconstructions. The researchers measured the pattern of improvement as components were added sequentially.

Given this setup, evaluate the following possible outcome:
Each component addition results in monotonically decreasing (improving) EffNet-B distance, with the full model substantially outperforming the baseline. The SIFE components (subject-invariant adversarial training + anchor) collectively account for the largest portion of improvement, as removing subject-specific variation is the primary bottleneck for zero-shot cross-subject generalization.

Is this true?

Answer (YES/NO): NO